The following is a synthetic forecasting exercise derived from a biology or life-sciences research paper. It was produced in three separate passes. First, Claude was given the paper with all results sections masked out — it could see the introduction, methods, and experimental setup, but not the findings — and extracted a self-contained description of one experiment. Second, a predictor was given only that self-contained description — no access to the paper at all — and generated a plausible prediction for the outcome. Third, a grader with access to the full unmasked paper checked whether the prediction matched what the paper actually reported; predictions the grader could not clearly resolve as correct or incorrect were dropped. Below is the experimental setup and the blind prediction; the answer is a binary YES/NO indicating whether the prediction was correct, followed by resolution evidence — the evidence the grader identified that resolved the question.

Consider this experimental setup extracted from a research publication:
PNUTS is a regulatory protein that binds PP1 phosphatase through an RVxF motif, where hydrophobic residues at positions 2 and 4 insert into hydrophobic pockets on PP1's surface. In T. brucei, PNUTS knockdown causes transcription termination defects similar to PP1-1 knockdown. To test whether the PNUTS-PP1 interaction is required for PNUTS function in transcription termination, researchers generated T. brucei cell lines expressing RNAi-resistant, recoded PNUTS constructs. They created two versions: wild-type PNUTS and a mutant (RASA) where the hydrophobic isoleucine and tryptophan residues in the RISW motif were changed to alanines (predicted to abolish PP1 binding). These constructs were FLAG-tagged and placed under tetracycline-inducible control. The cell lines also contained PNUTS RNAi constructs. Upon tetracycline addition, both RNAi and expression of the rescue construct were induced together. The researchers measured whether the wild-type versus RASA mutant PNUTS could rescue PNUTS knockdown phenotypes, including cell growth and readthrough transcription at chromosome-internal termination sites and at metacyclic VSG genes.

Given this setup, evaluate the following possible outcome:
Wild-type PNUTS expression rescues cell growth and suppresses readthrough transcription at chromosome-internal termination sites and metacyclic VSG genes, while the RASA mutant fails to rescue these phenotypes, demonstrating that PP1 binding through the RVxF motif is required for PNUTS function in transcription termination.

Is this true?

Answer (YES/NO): YES